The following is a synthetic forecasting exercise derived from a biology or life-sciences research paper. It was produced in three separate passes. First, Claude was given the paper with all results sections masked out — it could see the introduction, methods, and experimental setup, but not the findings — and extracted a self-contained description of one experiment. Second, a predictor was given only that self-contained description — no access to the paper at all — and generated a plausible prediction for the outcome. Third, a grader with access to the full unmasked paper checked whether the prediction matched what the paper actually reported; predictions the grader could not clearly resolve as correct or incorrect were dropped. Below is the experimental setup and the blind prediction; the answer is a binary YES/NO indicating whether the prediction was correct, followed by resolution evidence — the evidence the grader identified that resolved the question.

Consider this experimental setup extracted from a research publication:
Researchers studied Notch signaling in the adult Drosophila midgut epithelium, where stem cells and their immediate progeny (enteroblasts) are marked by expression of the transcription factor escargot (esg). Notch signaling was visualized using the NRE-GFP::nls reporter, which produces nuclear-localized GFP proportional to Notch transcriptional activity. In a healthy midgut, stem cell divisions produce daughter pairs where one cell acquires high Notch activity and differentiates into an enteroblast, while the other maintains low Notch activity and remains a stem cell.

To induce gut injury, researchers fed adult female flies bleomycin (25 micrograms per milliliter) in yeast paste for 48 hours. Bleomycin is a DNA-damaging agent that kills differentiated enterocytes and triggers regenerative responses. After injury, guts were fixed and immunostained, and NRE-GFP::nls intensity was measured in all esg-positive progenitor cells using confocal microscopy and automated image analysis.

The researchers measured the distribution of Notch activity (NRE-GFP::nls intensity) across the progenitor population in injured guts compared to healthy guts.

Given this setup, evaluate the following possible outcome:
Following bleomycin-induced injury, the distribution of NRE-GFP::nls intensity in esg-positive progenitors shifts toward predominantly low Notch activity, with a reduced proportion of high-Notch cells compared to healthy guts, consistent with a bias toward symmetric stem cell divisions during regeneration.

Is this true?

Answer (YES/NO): NO